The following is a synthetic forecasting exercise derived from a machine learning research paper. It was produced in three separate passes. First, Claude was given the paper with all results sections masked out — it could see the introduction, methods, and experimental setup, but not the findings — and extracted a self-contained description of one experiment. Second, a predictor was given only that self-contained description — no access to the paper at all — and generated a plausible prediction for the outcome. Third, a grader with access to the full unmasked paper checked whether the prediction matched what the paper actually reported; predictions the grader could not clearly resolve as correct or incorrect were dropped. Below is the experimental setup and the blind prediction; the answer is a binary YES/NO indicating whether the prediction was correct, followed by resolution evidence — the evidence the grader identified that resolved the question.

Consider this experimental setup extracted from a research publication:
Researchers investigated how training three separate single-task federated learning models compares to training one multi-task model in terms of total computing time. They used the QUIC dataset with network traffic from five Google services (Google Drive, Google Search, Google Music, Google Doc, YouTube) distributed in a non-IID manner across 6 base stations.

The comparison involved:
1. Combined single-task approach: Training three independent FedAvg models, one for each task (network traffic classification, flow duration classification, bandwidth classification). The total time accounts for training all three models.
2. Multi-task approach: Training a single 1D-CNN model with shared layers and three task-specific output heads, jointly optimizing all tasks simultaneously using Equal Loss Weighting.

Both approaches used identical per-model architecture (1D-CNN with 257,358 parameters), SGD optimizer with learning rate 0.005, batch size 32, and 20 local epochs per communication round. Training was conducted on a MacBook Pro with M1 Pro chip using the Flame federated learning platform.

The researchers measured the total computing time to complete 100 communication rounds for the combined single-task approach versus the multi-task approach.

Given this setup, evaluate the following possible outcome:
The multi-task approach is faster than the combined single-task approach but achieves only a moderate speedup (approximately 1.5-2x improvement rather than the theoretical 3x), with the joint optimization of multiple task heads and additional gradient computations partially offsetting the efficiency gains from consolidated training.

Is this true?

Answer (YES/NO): YES